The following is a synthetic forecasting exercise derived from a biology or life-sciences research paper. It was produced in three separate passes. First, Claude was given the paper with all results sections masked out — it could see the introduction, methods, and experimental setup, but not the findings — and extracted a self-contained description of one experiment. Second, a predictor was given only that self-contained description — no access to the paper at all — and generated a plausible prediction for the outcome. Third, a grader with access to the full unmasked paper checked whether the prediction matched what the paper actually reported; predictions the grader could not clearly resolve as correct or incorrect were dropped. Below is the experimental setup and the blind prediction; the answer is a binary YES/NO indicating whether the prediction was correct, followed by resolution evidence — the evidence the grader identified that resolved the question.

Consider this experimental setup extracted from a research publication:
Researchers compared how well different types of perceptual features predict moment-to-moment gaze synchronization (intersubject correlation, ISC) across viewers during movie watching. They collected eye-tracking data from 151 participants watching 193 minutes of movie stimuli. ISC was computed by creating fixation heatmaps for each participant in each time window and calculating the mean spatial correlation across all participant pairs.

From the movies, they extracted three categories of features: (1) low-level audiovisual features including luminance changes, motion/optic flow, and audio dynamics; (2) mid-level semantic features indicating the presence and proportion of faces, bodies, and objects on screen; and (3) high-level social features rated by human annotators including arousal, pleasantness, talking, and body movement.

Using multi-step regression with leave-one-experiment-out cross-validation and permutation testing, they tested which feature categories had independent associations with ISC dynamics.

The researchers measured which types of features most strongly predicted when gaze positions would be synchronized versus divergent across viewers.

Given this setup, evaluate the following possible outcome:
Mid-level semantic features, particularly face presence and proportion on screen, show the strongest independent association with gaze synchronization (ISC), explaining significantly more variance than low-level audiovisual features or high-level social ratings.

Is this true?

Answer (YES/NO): NO